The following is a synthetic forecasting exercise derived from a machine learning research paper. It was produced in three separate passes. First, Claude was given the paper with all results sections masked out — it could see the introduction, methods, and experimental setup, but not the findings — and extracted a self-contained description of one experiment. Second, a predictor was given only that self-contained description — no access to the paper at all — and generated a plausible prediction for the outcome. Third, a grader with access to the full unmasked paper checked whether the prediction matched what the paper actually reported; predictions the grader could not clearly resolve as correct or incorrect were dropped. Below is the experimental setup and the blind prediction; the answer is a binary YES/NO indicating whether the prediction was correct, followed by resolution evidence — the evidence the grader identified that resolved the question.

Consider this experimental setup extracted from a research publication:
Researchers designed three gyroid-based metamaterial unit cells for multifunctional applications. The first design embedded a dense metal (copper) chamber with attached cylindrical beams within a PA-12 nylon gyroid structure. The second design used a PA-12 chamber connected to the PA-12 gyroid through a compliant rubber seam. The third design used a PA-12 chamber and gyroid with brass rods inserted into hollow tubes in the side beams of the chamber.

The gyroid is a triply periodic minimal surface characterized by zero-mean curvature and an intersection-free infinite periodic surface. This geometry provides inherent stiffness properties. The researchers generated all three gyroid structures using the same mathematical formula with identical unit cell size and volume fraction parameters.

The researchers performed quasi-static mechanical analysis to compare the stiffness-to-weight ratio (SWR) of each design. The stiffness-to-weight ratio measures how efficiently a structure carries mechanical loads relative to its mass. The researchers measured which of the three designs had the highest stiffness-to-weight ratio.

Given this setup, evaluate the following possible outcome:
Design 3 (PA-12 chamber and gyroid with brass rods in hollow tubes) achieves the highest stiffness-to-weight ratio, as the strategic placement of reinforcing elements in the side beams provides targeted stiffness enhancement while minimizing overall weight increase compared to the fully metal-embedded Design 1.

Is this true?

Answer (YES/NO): YES